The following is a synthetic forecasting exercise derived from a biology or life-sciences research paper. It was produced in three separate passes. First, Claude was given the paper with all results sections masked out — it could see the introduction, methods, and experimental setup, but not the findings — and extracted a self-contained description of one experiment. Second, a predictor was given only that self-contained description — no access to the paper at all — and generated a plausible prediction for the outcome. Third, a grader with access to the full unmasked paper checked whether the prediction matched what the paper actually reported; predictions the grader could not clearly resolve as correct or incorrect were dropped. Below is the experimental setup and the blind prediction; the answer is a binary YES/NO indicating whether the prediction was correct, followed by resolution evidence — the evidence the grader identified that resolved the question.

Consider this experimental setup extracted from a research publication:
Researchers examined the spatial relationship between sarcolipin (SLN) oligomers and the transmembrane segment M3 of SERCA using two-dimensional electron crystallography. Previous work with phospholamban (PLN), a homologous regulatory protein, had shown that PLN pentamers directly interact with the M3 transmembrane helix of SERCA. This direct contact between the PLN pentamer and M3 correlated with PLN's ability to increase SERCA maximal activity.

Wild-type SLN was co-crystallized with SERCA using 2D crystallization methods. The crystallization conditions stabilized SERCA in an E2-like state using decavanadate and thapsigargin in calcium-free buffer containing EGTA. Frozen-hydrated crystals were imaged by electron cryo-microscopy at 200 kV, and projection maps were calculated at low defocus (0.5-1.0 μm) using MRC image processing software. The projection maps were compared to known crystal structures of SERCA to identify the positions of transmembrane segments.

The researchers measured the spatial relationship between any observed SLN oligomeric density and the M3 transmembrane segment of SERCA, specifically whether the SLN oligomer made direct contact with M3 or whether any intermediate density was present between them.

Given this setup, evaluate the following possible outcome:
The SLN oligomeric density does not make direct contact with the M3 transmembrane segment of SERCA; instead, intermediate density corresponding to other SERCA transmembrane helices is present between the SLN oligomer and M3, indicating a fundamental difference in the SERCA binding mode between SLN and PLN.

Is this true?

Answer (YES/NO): NO